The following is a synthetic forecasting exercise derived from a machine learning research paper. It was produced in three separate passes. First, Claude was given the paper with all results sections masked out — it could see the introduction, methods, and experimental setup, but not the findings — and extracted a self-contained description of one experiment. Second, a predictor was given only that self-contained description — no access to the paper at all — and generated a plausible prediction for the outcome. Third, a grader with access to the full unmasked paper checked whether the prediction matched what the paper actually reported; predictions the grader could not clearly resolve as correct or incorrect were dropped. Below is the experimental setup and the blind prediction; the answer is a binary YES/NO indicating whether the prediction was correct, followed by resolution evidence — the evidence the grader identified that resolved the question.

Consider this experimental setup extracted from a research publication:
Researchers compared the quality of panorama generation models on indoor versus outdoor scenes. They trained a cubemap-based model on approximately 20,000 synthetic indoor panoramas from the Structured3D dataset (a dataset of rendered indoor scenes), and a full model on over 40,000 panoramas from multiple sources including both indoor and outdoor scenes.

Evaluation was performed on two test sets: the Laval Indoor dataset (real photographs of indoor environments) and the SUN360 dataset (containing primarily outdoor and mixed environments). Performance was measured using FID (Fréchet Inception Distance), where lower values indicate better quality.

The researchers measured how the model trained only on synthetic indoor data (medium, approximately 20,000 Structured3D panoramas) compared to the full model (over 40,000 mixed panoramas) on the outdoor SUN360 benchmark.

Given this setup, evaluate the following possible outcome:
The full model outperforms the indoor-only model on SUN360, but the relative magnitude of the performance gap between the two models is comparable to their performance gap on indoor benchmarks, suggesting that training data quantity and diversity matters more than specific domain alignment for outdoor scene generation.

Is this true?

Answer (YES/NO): NO